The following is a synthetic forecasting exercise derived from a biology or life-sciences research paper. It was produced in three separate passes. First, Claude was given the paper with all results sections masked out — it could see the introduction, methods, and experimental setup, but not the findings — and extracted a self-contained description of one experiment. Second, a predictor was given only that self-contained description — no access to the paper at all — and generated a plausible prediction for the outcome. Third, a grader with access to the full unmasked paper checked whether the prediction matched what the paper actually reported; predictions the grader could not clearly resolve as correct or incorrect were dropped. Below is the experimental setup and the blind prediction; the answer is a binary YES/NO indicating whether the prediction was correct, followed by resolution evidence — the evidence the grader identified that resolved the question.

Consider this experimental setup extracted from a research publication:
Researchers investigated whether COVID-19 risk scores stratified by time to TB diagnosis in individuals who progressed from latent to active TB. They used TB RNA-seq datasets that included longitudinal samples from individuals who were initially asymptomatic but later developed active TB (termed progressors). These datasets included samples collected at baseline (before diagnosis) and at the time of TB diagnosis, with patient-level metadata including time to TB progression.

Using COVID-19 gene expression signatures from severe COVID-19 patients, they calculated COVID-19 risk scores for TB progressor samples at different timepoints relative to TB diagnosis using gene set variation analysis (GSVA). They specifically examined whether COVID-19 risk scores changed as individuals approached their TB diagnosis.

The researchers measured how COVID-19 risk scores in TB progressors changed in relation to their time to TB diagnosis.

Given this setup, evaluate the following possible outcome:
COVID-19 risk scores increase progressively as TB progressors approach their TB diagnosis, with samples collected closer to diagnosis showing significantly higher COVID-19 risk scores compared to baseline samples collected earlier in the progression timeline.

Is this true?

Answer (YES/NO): NO